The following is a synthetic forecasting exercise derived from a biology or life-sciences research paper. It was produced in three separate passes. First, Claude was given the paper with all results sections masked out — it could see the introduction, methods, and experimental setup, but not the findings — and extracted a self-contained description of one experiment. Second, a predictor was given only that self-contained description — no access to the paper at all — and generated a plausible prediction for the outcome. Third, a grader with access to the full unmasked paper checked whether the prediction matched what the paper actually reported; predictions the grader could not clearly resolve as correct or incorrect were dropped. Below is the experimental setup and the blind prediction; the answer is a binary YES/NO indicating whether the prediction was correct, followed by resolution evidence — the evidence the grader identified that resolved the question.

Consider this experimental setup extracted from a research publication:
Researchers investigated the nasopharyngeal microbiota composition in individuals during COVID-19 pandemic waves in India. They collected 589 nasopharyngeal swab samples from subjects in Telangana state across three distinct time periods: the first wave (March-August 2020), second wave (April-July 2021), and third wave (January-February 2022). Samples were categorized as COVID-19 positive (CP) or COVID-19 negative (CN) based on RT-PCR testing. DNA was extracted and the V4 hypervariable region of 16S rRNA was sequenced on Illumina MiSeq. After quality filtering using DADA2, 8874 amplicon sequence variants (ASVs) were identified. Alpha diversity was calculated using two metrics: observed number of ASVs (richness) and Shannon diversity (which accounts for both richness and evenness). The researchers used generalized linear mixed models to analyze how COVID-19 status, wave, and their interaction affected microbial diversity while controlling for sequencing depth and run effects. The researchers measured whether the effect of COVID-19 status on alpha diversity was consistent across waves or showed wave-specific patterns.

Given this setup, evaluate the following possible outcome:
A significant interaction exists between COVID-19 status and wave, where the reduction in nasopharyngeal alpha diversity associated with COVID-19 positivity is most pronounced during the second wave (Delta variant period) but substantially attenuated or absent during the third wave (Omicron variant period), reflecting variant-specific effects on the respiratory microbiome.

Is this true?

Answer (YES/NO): NO